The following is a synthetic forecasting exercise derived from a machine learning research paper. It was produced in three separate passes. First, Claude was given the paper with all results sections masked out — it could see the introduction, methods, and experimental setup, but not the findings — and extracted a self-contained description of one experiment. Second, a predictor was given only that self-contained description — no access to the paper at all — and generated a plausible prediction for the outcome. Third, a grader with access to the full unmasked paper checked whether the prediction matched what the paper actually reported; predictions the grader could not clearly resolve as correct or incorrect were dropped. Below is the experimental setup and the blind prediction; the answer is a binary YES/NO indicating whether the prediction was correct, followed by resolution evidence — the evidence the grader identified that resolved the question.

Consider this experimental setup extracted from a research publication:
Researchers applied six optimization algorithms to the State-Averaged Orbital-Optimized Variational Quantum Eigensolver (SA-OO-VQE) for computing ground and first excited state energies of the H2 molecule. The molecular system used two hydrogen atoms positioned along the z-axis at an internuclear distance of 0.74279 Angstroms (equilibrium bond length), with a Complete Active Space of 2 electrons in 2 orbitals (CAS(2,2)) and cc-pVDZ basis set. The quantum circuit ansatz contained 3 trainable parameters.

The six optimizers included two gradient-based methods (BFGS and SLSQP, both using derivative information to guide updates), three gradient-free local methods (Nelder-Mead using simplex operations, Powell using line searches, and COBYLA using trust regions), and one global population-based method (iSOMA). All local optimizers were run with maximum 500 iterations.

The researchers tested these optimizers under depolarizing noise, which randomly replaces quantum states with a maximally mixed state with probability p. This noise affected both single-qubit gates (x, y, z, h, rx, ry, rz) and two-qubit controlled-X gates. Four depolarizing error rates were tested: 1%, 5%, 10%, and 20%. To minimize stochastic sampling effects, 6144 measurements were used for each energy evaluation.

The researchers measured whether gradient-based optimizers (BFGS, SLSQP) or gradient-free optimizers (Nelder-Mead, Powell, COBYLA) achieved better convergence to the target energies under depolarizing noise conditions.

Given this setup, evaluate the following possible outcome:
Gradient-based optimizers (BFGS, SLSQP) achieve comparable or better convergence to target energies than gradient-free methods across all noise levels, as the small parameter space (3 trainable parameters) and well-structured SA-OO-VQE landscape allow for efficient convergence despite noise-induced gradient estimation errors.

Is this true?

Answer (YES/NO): NO